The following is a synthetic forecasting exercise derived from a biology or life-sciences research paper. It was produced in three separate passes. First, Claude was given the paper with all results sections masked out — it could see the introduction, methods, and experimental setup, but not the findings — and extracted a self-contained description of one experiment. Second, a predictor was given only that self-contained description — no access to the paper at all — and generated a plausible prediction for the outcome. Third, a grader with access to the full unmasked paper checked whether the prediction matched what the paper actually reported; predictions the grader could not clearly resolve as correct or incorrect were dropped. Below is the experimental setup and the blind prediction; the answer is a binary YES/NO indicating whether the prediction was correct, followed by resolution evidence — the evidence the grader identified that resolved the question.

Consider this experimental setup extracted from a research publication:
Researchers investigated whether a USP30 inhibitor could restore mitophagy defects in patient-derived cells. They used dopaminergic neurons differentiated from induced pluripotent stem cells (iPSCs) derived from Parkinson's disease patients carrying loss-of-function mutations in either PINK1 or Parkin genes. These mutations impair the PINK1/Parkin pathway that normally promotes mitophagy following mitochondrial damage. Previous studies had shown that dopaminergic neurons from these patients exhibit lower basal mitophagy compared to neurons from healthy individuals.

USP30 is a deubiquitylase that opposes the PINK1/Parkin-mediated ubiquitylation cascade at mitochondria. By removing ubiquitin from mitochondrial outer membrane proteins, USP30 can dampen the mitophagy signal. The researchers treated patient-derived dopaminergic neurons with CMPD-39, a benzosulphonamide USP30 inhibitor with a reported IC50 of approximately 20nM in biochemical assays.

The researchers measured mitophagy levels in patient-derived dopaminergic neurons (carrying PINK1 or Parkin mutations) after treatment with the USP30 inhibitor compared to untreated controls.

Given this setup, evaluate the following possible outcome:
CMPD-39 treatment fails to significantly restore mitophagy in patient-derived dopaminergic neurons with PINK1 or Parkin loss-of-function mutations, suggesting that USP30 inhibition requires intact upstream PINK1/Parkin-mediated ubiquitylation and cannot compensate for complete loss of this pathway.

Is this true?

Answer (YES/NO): NO